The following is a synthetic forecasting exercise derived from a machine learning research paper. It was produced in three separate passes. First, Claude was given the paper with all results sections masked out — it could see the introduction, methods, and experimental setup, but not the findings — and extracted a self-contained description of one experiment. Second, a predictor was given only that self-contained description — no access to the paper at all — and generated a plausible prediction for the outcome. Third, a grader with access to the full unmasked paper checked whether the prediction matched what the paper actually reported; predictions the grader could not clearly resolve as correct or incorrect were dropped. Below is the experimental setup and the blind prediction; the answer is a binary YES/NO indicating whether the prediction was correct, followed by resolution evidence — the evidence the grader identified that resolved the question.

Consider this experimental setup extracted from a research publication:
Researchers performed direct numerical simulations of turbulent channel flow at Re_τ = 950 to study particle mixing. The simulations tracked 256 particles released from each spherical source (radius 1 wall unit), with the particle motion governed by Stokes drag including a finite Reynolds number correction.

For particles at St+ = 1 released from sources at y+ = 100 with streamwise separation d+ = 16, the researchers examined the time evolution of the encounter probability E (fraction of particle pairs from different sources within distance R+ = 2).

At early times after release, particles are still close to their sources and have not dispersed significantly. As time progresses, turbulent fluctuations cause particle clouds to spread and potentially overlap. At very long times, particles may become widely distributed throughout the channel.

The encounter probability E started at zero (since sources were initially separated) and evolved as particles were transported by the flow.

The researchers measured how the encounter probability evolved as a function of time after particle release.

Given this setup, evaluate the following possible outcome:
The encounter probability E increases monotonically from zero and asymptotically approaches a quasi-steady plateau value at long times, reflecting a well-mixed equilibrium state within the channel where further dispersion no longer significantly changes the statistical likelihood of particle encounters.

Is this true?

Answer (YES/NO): NO